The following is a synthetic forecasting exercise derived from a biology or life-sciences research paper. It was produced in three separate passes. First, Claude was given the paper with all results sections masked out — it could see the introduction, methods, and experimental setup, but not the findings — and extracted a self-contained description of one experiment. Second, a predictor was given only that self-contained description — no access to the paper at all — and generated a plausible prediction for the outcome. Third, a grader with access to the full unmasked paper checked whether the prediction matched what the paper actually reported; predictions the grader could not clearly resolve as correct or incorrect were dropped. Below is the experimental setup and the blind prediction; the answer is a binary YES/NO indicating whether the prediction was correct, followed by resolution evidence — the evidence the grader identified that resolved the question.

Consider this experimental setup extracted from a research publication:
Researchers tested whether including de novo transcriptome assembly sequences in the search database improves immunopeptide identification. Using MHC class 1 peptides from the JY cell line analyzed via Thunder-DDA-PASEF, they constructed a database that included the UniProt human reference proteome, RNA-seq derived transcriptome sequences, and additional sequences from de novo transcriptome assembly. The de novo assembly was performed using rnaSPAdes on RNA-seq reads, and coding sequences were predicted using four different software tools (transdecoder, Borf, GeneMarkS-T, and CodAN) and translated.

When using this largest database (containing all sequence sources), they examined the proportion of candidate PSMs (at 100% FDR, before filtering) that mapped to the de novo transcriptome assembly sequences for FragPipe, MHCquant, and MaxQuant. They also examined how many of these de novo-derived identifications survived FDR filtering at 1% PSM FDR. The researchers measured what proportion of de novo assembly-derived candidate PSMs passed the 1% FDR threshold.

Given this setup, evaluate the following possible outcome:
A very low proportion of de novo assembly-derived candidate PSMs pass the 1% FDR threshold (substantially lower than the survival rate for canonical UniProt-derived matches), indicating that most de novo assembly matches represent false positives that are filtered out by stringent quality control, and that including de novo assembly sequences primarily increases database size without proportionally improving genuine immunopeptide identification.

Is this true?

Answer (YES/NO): YES